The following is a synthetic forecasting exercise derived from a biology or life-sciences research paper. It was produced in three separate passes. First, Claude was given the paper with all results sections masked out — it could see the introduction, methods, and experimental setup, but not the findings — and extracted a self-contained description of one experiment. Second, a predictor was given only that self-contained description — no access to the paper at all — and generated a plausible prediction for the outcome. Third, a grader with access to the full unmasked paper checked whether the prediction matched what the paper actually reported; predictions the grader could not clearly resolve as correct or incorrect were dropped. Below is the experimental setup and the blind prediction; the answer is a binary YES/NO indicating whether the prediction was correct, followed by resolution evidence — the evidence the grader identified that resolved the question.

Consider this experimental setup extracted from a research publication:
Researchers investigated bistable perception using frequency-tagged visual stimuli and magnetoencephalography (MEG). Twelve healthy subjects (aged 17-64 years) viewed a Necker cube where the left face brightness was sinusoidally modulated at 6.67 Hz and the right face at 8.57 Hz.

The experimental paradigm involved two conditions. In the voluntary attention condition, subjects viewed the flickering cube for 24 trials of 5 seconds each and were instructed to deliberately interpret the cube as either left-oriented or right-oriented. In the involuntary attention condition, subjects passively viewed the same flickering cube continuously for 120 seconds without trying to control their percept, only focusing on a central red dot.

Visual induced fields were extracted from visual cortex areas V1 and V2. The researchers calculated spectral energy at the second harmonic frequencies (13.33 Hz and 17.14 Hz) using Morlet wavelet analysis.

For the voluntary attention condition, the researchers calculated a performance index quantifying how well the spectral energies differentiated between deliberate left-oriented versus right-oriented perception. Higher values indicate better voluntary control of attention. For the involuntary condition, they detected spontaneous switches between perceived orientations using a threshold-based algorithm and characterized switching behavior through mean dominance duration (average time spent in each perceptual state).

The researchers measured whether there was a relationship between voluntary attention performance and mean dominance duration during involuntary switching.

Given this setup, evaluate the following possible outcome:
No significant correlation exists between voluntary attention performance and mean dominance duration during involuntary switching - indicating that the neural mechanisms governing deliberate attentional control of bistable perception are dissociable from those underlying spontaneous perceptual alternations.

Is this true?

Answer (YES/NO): NO